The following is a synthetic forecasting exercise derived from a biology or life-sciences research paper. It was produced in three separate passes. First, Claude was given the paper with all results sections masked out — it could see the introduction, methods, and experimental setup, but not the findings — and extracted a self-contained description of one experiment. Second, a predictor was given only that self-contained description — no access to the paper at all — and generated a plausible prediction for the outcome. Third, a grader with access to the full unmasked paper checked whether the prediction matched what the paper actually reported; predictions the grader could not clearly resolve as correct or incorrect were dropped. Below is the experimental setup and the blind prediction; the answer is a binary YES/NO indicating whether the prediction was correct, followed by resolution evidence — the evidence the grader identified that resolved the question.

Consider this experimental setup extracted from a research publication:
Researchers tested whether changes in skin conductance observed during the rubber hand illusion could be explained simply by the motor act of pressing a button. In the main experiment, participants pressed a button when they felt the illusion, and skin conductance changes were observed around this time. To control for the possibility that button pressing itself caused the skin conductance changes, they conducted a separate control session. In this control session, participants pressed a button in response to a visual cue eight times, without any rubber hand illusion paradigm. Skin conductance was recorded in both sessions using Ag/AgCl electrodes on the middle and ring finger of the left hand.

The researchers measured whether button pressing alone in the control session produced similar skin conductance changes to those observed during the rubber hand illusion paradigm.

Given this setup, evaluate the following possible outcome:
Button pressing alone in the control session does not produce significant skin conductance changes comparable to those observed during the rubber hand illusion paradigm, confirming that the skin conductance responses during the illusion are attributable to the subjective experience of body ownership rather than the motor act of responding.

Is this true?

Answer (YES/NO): NO